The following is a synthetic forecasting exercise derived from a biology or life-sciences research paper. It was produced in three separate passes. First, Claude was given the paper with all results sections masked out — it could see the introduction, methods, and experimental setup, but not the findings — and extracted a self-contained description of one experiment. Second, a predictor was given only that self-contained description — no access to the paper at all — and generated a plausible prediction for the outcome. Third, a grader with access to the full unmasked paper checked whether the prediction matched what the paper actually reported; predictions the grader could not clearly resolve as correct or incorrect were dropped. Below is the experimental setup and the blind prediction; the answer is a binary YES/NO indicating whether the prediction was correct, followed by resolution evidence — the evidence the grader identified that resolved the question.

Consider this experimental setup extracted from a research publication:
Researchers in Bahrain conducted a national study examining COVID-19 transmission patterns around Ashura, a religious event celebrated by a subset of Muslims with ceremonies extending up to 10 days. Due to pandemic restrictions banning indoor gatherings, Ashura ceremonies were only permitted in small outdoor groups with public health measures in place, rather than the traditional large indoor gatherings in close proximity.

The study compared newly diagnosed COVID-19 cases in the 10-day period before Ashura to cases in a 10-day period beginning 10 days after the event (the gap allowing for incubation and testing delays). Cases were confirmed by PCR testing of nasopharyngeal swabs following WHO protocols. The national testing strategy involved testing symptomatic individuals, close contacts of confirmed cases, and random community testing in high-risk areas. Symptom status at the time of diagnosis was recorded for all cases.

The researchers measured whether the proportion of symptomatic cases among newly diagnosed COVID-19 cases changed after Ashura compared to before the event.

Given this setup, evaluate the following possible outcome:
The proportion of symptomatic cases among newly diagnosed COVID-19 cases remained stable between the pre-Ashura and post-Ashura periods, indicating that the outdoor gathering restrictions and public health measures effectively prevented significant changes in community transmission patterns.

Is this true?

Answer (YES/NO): NO